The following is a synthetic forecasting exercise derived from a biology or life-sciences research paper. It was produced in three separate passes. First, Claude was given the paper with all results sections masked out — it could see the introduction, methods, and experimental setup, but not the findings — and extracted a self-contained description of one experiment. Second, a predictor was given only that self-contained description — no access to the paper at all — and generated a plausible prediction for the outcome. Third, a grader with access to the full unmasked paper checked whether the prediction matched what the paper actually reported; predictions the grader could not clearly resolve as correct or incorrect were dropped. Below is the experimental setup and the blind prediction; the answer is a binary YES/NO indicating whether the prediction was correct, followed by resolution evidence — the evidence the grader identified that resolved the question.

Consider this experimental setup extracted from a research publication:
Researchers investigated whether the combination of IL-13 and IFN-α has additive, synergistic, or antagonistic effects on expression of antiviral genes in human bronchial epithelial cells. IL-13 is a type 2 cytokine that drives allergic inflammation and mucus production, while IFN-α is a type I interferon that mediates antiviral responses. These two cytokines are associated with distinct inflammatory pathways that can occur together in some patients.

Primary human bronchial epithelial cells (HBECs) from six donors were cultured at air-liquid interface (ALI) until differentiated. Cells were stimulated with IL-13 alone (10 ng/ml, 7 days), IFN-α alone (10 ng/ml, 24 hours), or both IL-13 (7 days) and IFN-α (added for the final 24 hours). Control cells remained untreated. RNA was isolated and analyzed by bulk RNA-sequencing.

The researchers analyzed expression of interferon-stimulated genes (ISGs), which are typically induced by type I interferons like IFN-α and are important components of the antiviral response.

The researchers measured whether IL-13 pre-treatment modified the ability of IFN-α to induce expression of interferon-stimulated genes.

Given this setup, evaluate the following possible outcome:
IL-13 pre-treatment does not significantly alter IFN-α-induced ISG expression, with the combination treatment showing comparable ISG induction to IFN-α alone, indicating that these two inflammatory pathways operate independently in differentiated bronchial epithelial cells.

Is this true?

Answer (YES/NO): YES